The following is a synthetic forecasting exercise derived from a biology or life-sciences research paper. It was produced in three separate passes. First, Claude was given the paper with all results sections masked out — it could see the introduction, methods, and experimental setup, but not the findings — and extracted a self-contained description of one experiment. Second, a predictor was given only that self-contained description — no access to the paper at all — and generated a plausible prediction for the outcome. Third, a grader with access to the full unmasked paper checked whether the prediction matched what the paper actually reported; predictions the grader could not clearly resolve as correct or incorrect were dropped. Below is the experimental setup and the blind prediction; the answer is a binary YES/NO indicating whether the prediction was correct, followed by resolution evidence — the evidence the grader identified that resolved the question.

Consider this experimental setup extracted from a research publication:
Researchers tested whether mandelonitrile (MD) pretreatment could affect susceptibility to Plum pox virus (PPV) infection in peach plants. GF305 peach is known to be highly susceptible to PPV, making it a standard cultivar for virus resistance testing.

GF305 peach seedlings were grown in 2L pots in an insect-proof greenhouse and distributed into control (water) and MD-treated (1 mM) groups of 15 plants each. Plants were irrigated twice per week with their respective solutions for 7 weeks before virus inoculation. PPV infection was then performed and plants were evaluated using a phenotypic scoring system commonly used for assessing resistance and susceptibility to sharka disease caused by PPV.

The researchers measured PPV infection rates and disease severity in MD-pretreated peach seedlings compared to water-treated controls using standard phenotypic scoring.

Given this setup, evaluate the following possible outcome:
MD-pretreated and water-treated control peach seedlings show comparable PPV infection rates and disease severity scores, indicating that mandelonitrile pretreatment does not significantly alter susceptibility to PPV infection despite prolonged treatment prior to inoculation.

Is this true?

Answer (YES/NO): NO